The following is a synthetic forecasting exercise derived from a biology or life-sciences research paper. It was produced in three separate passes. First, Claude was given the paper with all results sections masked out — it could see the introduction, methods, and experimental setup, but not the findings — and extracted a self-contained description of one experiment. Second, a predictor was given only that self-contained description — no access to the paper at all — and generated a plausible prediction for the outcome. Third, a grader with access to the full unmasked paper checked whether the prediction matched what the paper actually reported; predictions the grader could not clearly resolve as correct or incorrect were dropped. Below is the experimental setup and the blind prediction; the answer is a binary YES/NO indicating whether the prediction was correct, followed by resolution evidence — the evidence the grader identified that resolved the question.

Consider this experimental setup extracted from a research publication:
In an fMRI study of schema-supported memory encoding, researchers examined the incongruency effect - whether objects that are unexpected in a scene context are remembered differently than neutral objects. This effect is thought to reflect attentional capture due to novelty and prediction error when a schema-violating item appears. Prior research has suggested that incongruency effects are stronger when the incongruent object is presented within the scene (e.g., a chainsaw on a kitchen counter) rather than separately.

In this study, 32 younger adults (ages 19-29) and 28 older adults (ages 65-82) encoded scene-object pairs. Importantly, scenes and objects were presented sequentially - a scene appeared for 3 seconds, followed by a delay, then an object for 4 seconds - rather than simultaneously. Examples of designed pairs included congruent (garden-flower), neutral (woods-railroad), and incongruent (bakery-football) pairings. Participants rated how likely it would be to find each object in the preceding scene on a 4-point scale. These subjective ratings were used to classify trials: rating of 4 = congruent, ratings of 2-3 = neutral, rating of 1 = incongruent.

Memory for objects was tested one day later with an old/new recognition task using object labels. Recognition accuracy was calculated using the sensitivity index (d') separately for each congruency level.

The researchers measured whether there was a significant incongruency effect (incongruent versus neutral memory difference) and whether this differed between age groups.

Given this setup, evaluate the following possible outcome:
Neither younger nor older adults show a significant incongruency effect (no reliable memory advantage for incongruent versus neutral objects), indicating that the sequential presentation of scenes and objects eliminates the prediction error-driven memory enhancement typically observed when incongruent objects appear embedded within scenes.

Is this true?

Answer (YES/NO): YES